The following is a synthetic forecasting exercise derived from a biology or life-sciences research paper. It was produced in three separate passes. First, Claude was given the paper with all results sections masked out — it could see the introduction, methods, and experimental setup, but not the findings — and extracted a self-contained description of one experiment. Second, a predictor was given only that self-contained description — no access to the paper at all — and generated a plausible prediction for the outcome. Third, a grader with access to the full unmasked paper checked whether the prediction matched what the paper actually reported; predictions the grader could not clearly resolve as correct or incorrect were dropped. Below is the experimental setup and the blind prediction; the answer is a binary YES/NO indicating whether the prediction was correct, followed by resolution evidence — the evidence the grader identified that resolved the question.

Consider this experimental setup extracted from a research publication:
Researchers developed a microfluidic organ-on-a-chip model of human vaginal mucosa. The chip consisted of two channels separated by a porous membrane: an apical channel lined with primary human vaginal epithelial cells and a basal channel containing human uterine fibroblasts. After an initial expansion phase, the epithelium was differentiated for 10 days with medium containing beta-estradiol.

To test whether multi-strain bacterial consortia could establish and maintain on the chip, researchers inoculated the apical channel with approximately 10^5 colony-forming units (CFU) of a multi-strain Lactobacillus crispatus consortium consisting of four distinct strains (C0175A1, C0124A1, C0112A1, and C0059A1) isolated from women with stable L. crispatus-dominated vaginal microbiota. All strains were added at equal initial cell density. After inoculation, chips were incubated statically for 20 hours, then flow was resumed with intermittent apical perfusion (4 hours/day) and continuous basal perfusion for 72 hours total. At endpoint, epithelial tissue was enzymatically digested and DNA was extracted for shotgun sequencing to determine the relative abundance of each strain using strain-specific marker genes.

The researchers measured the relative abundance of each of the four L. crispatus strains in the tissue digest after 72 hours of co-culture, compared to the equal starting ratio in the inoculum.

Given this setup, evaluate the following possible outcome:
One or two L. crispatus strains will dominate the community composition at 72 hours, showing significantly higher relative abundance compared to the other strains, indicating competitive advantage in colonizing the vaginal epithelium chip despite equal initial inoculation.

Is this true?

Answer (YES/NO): NO